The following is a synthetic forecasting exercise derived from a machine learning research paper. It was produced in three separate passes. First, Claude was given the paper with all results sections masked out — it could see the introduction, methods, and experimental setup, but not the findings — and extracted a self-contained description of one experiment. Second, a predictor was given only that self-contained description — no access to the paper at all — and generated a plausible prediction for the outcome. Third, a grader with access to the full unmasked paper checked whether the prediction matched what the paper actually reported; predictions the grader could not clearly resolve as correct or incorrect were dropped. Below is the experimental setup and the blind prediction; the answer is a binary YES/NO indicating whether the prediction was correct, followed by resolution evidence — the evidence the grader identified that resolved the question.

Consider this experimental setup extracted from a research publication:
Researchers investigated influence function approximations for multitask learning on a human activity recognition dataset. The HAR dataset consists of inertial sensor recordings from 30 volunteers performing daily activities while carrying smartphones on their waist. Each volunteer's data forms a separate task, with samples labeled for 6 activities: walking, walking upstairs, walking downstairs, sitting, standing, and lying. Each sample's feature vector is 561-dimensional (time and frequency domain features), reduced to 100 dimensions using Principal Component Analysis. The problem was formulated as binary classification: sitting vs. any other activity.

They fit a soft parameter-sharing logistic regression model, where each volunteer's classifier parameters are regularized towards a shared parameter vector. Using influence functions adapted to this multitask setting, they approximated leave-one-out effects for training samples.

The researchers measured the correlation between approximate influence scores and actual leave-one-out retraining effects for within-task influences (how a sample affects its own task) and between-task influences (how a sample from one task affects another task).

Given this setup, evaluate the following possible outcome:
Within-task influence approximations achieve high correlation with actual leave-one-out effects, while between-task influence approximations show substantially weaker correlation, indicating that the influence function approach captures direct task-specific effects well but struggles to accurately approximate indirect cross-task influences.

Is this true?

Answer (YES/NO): NO